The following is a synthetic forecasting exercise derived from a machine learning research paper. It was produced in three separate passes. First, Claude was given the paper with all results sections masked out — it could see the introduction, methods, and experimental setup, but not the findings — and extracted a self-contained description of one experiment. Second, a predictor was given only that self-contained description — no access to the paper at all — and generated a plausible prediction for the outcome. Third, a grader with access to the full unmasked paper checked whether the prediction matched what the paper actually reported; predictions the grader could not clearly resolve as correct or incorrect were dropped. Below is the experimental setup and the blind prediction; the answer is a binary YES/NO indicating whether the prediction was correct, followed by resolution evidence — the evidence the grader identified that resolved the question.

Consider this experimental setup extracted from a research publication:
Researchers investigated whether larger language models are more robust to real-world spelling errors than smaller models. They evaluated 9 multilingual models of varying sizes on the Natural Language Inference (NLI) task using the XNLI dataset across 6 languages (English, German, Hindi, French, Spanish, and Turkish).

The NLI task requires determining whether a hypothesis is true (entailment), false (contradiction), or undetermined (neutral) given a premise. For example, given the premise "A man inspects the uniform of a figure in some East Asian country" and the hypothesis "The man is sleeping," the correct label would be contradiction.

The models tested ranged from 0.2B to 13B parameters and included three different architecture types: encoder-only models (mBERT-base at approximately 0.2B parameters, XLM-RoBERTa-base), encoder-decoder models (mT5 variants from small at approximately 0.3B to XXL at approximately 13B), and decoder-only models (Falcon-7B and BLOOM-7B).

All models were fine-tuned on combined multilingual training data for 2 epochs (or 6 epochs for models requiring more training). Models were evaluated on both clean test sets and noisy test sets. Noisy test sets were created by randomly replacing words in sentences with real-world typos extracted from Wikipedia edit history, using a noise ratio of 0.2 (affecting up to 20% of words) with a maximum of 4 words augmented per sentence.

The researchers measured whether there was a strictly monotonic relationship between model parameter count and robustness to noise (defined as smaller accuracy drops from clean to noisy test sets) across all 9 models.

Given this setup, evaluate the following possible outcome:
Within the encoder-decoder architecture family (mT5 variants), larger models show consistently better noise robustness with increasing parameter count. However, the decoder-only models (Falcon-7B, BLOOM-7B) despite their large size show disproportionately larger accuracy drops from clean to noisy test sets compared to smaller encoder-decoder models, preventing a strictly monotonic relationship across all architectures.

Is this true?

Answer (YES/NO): NO